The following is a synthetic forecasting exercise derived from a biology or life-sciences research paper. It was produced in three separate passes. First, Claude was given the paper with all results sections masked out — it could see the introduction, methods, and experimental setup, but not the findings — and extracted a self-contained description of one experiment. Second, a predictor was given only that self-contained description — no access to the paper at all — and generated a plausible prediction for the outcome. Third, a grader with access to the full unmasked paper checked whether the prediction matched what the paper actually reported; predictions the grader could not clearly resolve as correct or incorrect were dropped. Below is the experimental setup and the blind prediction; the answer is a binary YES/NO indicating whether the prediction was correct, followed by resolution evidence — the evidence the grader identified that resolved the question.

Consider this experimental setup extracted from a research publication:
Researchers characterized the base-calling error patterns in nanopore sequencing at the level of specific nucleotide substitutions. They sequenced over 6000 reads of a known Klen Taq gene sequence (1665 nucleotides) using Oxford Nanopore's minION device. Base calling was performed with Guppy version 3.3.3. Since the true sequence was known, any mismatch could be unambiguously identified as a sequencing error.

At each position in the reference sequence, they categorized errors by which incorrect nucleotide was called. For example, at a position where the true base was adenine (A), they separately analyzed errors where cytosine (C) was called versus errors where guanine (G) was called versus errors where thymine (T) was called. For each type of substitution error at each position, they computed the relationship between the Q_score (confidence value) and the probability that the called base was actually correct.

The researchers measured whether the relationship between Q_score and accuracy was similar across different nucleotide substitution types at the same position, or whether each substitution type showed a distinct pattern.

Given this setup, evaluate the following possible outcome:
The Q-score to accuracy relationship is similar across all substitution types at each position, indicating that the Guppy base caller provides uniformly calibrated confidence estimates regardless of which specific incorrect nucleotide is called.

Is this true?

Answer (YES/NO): NO